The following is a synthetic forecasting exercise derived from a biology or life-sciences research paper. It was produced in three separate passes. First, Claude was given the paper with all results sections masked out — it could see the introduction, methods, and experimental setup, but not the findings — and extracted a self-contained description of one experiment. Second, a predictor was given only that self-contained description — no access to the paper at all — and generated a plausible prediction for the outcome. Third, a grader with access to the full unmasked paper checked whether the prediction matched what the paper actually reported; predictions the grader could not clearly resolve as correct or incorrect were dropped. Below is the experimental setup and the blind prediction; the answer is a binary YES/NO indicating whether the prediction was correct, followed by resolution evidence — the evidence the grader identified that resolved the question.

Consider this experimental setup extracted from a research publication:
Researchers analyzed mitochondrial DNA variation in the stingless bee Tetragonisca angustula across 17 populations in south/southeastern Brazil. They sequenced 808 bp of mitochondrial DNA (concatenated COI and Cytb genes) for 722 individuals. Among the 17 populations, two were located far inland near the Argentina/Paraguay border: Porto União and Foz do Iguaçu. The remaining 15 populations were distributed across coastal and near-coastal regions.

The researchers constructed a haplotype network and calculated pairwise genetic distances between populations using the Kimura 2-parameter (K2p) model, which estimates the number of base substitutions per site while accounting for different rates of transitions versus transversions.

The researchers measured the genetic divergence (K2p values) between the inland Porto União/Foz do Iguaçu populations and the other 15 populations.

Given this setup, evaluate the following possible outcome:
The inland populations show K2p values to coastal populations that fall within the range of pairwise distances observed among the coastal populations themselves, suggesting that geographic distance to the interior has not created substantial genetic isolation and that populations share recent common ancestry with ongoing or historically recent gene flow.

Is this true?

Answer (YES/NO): NO